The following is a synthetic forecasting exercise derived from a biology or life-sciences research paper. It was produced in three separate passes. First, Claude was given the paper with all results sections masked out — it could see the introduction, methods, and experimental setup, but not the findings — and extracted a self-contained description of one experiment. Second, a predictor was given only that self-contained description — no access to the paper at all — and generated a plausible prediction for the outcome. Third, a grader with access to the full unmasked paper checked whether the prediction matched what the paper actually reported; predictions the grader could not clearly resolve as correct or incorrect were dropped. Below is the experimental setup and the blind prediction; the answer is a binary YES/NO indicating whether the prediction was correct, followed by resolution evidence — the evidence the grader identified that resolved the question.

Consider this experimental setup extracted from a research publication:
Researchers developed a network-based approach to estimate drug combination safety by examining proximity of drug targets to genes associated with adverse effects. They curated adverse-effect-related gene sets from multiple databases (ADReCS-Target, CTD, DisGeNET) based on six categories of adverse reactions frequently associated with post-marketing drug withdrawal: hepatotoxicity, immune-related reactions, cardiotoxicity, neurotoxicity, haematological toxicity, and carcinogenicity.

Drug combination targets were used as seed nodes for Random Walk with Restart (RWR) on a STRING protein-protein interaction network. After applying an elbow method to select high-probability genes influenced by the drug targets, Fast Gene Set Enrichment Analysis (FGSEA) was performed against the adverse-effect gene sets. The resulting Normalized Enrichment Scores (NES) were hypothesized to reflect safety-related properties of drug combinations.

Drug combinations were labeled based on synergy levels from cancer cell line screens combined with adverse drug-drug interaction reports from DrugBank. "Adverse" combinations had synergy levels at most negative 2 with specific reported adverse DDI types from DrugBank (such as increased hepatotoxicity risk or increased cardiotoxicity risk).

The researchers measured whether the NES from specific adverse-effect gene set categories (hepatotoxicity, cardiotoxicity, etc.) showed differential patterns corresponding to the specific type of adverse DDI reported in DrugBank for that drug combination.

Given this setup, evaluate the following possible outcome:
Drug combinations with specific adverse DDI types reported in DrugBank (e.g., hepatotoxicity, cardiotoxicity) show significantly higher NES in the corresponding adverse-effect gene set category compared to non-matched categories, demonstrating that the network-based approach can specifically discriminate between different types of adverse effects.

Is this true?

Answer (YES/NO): NO